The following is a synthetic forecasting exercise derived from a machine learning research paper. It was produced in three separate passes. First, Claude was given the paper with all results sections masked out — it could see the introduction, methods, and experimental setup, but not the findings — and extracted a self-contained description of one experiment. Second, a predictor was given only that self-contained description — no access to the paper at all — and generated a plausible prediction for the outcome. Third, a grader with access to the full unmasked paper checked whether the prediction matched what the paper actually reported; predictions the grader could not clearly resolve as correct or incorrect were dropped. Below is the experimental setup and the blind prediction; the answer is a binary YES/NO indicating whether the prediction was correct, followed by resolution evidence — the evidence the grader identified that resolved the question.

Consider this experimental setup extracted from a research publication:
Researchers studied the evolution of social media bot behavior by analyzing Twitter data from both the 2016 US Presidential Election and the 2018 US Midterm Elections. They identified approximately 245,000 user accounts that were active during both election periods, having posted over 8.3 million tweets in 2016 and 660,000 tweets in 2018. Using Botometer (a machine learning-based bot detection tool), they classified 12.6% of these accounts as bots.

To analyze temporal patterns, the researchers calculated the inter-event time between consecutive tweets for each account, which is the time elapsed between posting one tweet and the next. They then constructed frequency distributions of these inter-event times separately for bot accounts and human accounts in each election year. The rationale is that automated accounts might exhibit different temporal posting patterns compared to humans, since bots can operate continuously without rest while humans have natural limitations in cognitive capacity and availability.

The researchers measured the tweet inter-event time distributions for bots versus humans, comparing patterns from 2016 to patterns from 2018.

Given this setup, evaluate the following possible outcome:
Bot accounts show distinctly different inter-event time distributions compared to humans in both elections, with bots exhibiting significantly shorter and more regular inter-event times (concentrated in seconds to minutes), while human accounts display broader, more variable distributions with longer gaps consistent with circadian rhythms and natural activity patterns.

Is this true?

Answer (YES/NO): NO